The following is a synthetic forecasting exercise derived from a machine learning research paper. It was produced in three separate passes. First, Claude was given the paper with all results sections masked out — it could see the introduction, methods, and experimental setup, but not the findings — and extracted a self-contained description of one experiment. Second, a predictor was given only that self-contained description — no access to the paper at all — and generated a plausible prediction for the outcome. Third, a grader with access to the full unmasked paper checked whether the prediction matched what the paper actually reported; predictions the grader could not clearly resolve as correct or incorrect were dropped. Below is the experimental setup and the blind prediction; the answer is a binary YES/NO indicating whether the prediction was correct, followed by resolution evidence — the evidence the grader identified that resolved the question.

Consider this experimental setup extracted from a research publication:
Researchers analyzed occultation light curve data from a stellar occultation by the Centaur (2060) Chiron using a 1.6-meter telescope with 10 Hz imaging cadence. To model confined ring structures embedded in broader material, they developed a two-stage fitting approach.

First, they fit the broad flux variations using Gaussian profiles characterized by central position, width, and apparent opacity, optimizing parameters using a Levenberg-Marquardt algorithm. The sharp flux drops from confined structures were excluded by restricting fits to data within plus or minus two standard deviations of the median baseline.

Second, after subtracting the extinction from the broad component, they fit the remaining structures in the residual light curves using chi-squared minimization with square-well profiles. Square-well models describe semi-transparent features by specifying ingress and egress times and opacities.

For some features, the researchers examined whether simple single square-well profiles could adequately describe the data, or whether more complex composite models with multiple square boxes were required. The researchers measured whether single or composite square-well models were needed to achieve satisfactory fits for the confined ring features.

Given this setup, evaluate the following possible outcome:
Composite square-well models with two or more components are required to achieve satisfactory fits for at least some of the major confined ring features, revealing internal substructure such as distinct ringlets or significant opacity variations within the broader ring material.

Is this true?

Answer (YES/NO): YES